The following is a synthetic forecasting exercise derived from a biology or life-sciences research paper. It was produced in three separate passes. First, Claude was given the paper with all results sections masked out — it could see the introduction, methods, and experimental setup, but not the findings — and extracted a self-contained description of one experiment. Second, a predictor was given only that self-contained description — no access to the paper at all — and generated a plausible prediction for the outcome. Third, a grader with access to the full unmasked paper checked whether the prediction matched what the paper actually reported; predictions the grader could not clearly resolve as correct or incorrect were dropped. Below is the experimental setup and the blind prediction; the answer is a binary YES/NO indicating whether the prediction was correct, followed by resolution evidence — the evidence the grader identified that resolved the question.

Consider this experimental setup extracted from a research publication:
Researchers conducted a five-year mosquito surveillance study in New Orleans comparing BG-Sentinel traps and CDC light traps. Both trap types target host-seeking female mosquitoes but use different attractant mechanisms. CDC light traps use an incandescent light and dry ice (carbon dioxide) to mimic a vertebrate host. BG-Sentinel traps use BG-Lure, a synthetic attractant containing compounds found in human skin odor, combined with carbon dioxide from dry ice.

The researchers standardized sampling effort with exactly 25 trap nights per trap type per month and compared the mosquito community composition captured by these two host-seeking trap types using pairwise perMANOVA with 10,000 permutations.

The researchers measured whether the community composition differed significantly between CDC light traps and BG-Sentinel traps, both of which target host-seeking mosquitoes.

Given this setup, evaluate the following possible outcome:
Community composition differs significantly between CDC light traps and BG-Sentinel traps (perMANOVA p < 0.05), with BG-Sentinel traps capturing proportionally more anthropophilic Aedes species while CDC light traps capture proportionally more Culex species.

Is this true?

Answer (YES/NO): NO